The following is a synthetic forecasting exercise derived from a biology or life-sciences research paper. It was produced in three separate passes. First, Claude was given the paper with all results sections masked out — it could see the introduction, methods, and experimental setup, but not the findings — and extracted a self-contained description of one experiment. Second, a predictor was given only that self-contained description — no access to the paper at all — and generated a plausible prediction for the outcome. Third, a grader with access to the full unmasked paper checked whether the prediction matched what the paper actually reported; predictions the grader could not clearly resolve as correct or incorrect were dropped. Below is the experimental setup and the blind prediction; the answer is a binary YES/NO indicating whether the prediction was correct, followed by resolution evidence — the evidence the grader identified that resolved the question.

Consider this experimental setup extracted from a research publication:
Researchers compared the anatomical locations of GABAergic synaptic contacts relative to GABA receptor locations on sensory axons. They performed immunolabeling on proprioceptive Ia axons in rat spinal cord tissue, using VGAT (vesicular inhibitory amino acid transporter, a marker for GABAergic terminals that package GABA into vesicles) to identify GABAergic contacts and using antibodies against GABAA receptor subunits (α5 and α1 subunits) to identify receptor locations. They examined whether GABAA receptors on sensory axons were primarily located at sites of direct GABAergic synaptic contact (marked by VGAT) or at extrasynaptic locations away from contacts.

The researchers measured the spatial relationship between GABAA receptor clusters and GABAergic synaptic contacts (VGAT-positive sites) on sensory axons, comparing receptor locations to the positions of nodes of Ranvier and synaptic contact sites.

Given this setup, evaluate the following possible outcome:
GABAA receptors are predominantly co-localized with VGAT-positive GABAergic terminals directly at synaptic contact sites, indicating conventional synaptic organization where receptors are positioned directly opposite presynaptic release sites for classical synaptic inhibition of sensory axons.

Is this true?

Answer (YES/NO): NO